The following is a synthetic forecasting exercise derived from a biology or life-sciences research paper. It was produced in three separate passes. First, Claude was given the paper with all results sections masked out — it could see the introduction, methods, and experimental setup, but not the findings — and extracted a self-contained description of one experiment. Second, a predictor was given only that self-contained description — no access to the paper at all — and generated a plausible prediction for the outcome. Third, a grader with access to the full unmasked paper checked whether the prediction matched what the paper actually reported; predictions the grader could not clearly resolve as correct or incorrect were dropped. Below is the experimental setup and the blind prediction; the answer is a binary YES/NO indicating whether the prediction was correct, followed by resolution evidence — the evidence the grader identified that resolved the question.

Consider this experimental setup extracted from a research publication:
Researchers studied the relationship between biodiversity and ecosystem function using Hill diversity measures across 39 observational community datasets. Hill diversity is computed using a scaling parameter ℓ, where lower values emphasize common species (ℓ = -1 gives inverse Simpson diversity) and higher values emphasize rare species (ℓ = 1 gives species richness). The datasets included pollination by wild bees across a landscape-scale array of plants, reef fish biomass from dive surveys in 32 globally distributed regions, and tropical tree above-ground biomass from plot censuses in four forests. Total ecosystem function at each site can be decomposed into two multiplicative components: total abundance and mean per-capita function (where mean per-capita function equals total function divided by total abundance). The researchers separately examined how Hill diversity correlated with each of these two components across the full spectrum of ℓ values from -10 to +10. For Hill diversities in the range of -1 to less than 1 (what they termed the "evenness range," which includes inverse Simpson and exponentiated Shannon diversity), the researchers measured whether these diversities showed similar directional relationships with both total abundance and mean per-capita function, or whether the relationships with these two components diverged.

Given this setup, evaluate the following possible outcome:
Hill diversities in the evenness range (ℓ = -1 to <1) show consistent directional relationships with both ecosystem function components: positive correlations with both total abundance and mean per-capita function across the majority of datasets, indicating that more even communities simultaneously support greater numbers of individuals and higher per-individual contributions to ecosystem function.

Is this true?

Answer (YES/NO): NO